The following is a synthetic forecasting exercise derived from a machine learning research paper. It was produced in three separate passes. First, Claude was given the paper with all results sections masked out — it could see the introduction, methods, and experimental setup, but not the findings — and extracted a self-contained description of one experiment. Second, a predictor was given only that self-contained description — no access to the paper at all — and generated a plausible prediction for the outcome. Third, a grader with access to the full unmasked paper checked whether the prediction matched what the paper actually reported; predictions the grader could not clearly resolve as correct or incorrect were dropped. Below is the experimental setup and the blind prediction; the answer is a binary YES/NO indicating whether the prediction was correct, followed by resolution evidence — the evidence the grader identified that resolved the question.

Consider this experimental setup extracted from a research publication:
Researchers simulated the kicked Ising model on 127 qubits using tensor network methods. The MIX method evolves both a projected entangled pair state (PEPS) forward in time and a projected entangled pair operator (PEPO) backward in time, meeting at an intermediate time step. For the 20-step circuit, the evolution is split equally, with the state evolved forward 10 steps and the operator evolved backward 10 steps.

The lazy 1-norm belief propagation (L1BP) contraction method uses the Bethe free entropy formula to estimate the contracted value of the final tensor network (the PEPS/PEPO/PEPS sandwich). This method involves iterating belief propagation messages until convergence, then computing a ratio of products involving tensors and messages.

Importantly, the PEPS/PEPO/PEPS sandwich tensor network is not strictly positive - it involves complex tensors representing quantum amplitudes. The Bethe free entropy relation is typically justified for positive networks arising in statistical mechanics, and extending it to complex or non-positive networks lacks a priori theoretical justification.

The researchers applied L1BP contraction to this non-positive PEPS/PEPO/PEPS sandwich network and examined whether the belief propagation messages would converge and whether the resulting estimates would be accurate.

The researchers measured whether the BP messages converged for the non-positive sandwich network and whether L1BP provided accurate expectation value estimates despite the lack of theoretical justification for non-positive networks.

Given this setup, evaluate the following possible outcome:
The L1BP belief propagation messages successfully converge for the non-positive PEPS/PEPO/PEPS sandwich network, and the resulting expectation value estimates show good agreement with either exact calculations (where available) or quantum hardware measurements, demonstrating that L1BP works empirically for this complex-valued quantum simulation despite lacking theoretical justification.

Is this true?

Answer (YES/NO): YES